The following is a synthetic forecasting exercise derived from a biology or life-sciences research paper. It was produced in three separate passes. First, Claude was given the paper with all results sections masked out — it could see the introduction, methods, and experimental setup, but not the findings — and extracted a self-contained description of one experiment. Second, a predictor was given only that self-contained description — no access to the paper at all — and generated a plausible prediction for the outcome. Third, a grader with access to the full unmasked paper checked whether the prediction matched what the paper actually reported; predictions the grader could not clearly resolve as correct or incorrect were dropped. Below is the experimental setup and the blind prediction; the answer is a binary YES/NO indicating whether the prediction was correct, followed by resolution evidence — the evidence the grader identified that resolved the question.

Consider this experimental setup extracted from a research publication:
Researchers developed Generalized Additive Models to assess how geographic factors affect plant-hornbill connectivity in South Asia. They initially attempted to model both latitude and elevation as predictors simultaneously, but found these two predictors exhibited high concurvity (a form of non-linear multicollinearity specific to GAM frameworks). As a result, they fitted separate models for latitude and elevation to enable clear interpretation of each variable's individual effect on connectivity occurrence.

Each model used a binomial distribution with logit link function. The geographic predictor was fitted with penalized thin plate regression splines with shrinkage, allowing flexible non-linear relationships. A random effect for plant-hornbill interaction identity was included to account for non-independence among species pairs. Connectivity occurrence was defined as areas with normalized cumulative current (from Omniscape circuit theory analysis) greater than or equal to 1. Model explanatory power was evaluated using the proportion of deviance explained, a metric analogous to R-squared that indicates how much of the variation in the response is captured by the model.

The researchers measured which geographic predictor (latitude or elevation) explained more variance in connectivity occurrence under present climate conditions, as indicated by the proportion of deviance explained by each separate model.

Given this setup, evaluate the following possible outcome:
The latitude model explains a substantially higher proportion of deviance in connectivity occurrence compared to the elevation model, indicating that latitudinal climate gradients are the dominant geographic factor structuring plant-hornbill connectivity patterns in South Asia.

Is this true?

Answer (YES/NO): YES